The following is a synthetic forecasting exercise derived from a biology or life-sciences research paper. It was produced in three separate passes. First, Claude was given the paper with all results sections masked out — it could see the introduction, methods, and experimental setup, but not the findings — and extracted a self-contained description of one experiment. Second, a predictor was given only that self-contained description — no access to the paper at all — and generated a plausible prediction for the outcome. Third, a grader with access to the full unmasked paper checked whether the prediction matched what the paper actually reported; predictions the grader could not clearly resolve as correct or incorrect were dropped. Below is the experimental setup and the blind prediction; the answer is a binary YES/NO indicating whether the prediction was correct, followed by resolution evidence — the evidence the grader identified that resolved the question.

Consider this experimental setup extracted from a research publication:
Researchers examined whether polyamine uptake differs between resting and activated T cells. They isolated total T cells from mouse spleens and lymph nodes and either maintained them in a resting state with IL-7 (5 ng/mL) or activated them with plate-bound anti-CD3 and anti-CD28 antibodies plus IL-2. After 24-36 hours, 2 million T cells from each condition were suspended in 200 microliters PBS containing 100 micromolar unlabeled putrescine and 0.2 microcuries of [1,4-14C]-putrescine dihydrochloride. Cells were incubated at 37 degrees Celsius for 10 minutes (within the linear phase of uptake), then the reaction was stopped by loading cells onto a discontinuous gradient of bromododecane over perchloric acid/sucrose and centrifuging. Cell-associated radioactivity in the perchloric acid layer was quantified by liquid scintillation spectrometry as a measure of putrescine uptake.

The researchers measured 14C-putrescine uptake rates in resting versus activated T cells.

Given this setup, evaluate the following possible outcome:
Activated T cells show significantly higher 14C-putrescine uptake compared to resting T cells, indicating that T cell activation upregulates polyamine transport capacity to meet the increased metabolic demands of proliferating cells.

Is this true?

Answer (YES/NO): YES